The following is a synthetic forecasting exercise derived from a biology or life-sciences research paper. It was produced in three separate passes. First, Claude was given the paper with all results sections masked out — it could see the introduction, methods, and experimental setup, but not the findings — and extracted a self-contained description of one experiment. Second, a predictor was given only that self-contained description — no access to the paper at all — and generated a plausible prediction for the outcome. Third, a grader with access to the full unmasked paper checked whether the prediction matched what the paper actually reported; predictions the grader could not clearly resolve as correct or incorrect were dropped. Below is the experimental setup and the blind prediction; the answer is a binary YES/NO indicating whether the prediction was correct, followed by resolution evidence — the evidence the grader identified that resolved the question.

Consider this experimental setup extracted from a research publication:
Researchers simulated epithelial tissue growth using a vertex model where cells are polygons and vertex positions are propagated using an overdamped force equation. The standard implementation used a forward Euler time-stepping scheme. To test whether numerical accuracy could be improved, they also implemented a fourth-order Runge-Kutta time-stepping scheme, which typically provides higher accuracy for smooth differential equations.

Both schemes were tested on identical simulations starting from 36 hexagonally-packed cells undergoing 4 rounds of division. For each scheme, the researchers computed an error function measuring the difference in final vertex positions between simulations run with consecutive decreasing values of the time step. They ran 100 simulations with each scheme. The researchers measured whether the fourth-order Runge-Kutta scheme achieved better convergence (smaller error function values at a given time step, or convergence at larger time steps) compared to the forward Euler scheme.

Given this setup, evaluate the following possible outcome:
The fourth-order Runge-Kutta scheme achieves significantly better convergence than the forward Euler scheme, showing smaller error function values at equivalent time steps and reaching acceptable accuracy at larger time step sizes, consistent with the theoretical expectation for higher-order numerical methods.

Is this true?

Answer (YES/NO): NO